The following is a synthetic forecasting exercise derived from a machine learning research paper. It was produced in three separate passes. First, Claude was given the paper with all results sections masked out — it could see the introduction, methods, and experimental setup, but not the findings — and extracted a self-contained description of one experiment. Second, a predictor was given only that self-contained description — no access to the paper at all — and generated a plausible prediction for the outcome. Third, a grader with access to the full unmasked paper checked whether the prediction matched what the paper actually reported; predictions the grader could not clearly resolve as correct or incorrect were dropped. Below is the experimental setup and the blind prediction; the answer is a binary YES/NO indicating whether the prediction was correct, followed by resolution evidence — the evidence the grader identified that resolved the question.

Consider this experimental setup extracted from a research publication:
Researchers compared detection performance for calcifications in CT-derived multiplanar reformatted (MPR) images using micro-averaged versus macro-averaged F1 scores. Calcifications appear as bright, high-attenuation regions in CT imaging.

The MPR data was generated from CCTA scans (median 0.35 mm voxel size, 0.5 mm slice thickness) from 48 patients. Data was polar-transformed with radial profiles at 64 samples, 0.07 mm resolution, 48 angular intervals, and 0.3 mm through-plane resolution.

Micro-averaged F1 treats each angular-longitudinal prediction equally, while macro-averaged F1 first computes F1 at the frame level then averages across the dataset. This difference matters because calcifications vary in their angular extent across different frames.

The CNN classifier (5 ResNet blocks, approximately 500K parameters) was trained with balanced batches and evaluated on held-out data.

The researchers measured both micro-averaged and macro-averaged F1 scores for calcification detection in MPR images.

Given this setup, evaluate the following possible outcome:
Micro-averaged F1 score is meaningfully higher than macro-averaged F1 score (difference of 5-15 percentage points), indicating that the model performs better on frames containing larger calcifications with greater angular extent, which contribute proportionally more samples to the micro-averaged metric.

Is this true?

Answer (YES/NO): NO